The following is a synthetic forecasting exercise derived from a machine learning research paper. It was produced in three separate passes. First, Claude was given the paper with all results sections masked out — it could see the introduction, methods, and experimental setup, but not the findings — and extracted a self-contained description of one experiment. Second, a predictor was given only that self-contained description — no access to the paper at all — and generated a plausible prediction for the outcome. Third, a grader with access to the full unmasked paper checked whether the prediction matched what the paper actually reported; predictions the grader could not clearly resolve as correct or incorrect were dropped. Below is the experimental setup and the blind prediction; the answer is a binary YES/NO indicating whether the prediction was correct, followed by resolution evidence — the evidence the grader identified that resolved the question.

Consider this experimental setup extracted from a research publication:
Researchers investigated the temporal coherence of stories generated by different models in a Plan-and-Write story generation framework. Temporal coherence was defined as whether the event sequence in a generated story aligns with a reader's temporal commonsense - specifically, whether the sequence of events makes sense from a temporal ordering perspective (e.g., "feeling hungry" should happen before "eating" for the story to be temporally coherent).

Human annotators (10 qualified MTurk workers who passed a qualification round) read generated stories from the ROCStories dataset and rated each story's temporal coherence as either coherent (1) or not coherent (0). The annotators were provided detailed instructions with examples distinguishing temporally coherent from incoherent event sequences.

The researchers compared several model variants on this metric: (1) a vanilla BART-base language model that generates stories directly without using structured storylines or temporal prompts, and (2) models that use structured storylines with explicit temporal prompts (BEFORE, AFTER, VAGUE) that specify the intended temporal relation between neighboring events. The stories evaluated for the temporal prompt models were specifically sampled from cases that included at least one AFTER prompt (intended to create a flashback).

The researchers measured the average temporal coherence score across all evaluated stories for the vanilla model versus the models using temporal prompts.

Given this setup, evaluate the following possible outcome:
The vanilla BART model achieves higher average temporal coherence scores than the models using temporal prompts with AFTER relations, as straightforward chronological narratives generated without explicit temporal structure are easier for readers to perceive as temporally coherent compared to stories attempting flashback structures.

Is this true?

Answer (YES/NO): YES